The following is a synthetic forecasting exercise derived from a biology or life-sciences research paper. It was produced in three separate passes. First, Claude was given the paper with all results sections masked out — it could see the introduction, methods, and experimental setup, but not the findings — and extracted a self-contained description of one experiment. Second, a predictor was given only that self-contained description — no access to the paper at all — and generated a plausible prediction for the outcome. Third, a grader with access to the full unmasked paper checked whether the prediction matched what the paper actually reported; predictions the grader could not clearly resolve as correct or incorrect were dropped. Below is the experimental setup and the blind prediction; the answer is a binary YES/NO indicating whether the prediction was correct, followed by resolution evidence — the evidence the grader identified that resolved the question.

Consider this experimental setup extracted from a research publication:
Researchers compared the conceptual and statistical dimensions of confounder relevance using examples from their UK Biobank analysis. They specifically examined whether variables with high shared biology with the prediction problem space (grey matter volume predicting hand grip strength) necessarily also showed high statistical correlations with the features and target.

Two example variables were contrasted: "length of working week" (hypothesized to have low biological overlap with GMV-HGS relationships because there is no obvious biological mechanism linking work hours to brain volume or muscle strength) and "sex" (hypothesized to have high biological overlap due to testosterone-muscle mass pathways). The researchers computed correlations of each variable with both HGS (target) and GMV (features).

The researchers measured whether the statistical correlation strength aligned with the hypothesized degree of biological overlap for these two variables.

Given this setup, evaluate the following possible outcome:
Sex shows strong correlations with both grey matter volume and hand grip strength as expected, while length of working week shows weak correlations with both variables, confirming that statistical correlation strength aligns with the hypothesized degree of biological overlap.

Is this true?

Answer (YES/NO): NO